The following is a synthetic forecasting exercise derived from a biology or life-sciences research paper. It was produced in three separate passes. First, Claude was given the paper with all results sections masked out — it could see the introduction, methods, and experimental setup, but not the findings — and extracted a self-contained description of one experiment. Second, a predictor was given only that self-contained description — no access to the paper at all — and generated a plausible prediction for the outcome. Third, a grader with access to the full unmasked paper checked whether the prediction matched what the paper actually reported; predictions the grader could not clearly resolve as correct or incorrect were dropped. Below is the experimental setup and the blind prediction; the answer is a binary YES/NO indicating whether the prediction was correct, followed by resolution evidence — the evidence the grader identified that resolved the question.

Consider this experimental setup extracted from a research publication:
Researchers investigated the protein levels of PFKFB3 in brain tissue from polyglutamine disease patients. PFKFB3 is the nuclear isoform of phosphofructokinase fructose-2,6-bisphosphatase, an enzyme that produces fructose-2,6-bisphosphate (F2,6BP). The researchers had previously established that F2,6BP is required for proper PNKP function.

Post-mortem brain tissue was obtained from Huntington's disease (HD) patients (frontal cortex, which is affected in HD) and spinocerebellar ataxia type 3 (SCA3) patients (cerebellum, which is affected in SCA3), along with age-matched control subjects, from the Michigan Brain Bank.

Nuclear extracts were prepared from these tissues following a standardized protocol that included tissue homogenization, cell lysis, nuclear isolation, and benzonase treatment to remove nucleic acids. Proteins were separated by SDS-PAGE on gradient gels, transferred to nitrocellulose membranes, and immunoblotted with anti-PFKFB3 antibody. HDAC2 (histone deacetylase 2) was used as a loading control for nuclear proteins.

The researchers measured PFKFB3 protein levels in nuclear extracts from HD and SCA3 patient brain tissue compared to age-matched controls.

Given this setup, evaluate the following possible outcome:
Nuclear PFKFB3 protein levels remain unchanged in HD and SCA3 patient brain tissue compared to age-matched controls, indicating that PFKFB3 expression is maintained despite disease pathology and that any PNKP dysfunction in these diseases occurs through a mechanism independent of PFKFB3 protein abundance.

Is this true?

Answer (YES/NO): NO